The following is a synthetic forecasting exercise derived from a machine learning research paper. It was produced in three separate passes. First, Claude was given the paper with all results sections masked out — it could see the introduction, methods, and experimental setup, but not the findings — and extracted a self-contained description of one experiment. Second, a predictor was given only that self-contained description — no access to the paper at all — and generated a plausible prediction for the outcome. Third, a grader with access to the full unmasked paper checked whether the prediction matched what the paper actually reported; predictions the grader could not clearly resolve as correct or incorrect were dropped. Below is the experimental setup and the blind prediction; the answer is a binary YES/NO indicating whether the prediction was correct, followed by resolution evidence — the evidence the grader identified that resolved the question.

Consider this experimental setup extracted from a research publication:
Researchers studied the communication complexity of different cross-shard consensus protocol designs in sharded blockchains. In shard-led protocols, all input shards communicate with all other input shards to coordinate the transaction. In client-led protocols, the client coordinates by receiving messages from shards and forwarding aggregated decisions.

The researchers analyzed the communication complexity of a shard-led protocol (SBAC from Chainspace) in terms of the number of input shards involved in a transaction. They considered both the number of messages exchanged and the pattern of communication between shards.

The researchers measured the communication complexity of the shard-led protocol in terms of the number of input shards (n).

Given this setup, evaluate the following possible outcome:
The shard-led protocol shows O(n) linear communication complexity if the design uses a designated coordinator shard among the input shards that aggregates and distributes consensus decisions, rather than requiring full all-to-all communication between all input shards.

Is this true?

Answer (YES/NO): NO